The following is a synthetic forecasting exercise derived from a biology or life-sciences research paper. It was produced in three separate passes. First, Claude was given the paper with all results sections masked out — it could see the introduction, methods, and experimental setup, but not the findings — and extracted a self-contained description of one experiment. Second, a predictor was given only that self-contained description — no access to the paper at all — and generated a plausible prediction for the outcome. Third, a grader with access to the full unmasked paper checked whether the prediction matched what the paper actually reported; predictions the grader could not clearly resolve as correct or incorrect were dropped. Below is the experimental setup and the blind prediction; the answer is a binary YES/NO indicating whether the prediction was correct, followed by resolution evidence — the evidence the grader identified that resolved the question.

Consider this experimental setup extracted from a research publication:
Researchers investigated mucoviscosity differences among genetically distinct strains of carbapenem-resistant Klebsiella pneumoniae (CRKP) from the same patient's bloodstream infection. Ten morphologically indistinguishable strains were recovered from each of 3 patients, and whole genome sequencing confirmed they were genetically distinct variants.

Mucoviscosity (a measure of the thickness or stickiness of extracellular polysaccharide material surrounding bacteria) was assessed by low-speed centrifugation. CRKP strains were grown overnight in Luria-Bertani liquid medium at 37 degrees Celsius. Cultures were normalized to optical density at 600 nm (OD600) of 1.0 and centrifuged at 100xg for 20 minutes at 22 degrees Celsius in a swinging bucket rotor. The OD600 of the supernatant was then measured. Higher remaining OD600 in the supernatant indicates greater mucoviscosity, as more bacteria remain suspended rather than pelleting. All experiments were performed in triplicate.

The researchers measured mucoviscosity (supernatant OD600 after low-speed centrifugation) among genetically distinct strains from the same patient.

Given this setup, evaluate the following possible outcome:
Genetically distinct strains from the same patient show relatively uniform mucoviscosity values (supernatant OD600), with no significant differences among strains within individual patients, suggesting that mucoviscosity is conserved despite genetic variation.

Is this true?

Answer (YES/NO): NO